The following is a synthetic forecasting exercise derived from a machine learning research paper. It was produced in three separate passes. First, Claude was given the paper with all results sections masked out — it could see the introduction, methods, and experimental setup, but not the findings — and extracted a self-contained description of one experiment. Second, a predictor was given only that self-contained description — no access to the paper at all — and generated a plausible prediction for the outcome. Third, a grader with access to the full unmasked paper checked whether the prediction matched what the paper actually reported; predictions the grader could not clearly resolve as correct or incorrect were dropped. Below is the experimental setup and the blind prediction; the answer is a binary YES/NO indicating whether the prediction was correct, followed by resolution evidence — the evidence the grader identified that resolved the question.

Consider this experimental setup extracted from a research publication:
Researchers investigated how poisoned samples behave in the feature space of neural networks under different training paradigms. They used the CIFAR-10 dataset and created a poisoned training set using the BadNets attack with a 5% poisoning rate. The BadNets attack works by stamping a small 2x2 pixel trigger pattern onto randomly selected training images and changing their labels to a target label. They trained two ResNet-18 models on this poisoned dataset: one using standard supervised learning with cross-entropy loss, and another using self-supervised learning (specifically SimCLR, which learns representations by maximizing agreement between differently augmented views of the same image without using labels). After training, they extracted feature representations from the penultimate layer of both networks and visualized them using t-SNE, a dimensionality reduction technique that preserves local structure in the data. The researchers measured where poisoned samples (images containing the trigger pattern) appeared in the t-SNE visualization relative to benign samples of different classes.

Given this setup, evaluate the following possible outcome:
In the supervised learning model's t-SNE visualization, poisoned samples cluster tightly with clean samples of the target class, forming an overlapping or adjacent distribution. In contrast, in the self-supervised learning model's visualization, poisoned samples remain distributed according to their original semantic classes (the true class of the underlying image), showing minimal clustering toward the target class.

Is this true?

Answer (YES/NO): NO